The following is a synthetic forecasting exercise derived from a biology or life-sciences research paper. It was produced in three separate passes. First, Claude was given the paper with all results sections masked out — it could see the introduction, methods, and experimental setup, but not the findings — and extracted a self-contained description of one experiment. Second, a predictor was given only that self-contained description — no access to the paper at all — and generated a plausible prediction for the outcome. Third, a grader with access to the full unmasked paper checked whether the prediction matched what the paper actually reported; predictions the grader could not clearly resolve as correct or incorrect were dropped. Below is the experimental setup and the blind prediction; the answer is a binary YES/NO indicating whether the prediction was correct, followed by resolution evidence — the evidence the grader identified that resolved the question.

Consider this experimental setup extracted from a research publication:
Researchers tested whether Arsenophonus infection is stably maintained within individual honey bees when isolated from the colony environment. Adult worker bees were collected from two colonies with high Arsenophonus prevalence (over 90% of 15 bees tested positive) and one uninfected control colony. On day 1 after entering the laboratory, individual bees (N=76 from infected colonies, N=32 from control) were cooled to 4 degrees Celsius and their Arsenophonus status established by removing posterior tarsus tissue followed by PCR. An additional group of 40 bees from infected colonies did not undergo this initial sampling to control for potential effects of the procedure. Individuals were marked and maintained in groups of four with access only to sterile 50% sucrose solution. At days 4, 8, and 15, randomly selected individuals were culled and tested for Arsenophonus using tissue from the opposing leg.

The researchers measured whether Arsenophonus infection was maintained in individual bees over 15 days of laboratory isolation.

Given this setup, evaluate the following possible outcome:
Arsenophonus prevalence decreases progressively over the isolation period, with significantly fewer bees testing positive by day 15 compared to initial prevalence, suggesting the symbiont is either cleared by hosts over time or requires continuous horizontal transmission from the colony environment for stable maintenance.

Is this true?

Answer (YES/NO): YES